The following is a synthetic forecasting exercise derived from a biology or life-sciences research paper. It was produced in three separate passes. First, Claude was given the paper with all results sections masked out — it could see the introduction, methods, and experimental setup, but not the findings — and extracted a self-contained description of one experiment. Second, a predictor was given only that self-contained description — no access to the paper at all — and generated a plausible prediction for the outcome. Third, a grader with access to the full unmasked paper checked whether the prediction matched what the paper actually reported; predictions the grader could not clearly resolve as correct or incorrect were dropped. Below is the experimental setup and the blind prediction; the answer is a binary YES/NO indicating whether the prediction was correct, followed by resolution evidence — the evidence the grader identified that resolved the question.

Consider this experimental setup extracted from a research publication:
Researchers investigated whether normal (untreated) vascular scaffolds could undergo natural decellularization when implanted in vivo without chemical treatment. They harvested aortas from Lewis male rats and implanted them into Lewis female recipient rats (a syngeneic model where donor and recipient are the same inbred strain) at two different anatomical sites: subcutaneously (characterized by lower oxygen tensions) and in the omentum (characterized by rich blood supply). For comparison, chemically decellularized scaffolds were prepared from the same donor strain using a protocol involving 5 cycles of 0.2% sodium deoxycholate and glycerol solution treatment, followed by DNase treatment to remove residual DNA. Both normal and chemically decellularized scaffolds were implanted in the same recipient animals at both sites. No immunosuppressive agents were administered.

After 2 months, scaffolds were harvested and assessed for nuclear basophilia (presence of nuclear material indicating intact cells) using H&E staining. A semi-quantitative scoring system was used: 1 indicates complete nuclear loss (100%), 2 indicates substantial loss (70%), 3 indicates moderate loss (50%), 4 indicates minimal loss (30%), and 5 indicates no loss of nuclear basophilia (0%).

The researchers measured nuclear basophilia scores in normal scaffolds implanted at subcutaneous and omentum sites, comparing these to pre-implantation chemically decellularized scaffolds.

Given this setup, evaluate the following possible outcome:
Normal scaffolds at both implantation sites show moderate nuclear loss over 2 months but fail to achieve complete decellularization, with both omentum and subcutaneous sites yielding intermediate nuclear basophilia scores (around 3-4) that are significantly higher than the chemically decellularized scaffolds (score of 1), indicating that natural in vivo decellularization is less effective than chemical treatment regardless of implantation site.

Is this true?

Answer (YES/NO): NO